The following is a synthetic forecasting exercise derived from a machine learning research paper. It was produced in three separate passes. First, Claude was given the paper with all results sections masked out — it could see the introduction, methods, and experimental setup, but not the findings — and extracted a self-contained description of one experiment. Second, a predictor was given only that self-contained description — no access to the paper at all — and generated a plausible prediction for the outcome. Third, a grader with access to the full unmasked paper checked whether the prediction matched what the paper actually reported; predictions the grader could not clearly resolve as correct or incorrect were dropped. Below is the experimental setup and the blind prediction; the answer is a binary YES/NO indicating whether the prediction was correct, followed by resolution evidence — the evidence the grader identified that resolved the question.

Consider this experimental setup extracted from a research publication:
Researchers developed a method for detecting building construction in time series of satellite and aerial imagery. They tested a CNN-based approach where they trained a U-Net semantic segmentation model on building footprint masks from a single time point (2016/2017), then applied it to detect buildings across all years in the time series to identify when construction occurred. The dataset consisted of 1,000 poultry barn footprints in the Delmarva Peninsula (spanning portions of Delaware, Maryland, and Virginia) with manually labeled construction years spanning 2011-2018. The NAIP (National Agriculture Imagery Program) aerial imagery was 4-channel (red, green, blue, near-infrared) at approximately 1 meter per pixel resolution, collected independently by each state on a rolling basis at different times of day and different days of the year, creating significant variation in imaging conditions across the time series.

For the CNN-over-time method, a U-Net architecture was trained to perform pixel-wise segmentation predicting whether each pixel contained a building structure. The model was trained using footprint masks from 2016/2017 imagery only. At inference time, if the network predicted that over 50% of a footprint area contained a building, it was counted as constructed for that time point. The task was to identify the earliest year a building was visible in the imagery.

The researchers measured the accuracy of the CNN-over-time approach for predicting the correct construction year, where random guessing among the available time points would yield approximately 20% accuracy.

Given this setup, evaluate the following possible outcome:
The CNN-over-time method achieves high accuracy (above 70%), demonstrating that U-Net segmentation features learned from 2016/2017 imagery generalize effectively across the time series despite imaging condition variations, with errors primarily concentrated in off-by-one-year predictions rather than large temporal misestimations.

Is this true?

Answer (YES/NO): NO